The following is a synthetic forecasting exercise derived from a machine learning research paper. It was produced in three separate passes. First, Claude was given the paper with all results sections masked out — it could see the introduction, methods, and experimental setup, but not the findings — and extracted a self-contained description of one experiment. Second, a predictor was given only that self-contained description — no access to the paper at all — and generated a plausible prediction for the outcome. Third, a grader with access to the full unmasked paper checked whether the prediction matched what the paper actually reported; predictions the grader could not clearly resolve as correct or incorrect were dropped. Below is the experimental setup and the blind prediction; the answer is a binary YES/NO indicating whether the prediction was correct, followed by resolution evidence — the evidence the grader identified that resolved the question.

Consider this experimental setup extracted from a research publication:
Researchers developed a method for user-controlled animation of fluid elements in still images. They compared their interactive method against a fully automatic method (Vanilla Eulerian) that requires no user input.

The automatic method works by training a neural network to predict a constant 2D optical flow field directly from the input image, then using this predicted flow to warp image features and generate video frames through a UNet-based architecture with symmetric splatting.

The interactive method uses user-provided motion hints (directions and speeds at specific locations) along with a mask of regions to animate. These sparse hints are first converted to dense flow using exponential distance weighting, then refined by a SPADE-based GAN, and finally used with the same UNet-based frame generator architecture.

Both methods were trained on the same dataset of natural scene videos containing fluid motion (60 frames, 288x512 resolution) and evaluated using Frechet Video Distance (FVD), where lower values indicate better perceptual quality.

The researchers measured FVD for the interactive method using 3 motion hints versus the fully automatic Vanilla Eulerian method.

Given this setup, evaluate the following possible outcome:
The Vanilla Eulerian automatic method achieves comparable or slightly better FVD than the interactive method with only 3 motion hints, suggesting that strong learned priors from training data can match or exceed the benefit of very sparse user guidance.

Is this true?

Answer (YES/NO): NO